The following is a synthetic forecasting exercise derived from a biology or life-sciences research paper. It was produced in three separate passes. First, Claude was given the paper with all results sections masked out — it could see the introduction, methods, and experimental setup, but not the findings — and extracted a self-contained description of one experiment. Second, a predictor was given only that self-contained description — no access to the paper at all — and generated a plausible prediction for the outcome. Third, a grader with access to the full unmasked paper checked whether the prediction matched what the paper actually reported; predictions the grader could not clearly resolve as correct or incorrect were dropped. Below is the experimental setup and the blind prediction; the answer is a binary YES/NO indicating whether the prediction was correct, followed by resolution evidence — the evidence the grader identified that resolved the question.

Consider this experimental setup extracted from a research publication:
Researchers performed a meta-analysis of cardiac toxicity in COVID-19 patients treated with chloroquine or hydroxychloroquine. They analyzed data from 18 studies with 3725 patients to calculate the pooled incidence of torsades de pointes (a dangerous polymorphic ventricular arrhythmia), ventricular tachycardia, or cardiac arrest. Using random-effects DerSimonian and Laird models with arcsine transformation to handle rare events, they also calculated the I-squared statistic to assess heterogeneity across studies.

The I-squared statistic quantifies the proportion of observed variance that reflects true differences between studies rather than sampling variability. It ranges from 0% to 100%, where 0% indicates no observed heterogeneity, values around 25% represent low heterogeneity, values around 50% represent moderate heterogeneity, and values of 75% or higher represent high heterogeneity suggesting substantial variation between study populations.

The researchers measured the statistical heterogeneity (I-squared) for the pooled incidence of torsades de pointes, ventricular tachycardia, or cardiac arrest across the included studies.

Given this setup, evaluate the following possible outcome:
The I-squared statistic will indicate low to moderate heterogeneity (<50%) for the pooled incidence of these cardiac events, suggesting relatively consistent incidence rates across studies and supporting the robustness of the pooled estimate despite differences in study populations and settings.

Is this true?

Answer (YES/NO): NO